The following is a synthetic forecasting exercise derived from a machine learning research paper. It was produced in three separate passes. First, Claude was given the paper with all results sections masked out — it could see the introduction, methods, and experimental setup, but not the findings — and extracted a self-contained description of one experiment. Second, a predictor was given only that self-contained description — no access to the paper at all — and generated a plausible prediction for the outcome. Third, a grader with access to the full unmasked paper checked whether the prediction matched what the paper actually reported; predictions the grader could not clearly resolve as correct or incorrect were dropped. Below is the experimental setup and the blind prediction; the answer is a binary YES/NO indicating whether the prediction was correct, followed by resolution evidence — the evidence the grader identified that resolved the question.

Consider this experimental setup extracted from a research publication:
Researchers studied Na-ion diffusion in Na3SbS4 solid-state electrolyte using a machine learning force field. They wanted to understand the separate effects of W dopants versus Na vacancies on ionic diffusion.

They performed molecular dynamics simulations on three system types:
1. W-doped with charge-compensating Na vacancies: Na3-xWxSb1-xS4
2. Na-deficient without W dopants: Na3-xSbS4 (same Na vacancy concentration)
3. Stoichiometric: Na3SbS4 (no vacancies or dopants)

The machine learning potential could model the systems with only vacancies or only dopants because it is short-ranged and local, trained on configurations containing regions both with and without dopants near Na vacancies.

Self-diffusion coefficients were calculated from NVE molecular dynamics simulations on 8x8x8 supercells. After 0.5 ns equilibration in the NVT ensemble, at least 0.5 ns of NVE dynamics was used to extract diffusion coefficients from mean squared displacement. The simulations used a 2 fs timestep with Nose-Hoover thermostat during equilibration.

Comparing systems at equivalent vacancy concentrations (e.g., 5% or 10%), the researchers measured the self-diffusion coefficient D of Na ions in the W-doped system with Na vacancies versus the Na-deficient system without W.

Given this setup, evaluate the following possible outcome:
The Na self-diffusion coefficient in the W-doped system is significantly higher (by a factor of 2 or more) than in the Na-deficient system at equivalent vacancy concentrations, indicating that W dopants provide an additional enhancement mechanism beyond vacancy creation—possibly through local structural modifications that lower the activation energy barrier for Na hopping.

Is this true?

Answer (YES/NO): NO